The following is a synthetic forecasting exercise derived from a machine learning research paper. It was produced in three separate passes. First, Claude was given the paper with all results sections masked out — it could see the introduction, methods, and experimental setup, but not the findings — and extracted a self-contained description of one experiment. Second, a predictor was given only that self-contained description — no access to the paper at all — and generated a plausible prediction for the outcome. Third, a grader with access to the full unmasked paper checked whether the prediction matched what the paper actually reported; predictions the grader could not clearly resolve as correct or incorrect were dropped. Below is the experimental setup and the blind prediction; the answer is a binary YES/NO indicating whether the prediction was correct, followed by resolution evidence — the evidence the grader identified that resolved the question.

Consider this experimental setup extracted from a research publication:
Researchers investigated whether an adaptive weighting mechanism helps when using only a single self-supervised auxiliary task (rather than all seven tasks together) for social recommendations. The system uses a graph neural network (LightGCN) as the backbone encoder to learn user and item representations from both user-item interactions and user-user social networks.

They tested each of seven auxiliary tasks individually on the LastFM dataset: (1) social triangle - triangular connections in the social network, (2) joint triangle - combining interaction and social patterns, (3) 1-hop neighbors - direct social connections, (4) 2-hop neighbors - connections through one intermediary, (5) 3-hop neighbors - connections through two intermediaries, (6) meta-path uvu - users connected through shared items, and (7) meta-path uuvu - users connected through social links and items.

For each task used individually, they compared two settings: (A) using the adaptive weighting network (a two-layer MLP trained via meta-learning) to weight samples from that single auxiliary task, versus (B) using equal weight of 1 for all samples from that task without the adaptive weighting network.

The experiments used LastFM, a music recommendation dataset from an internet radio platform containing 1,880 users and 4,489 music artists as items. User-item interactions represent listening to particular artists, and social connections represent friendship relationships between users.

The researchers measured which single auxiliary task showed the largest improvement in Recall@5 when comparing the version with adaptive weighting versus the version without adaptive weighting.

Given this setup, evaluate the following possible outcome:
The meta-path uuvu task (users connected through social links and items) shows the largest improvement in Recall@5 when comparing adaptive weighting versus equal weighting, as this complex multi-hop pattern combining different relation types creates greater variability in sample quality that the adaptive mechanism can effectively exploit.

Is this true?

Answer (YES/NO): NO